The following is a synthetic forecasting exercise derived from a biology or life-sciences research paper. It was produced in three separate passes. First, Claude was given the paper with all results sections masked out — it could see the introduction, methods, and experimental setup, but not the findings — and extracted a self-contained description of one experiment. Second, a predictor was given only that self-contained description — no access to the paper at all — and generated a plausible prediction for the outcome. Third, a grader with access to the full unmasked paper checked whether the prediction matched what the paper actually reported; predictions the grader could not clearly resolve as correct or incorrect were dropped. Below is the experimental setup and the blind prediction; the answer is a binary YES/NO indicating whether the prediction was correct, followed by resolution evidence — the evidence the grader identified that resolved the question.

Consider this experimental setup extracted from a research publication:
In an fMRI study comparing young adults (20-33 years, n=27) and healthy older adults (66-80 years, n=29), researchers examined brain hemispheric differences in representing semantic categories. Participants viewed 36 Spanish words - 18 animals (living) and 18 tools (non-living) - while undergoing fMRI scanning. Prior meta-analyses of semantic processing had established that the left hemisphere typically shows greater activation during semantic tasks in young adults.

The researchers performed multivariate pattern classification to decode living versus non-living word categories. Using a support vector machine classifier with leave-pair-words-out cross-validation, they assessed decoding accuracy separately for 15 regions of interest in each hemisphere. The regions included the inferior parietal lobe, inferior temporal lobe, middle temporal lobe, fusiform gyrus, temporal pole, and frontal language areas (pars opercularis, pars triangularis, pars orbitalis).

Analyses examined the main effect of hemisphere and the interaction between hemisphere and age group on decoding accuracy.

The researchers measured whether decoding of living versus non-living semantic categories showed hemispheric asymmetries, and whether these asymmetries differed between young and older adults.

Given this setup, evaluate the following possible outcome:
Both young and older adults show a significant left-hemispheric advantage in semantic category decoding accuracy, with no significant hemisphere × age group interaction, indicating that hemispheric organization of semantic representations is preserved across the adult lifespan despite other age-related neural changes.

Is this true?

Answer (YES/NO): YES